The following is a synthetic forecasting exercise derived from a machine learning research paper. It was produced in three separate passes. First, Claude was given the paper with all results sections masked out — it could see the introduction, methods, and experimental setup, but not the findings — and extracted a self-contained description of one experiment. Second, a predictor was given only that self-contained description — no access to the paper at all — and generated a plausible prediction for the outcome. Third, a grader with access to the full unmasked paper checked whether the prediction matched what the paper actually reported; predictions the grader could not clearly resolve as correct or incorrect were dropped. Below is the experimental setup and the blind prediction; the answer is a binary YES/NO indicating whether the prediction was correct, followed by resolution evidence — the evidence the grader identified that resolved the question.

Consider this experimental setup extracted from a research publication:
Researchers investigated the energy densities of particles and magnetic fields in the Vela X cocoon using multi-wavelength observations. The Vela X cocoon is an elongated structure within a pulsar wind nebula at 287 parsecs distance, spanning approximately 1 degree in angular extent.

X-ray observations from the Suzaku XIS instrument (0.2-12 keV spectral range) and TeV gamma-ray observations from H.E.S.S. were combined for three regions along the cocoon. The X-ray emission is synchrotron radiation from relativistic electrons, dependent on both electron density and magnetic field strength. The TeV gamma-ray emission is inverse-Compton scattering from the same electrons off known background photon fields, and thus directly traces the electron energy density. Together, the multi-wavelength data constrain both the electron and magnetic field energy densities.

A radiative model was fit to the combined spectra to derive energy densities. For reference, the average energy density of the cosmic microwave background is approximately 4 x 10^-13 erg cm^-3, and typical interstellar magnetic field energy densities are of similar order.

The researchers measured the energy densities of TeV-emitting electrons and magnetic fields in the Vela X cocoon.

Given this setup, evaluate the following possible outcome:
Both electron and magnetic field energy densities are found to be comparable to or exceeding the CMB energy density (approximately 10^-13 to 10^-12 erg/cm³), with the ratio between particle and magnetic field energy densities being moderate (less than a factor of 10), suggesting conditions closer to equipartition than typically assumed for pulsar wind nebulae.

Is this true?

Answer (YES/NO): YES